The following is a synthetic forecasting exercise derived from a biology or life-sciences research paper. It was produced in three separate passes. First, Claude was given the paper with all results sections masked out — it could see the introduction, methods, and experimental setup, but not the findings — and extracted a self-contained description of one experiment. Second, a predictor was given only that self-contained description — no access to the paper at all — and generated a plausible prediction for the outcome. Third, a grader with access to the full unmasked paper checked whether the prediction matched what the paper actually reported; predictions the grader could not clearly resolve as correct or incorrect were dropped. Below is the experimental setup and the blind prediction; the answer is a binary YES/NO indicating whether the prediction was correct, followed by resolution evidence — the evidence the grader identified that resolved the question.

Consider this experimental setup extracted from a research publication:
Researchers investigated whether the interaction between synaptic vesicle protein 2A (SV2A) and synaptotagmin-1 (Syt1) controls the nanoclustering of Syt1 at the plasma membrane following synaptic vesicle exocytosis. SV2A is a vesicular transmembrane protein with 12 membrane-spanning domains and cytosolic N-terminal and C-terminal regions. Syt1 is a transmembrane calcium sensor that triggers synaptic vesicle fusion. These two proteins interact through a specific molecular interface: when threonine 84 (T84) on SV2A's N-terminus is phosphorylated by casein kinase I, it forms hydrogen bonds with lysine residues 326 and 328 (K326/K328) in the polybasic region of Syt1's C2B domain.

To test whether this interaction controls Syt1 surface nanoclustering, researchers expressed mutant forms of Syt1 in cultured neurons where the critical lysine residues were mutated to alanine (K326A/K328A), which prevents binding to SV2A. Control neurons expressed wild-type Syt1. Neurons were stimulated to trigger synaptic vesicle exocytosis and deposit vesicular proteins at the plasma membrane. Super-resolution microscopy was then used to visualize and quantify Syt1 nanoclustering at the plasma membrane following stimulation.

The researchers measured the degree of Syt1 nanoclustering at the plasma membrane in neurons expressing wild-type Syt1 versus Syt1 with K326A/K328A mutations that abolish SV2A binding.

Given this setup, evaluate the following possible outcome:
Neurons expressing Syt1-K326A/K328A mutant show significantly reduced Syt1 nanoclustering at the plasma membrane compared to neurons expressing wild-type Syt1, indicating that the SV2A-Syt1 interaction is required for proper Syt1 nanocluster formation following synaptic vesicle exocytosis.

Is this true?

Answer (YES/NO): YES